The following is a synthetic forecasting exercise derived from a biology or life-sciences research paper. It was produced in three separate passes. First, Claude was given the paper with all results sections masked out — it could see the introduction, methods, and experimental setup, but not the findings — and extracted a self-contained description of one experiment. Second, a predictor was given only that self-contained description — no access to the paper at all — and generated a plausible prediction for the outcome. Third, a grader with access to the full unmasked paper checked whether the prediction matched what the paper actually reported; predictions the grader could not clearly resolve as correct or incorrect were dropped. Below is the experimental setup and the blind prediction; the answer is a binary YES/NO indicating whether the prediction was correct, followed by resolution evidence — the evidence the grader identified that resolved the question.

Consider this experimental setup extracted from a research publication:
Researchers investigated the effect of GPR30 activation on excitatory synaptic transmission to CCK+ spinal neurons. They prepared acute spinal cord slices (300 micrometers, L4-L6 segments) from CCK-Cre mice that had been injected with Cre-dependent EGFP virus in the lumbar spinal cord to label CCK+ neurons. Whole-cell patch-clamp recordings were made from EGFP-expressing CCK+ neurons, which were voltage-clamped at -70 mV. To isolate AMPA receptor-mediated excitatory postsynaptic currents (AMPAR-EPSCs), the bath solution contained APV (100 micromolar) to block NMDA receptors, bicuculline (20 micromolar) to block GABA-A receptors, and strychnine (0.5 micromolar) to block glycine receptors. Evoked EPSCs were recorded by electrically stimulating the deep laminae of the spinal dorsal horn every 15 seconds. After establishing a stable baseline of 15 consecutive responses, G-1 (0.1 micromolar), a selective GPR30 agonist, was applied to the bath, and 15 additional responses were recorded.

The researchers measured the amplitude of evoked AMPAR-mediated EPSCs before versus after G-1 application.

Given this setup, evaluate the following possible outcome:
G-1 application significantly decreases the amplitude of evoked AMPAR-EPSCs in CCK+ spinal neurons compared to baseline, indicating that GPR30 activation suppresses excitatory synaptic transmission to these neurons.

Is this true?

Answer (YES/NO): NO